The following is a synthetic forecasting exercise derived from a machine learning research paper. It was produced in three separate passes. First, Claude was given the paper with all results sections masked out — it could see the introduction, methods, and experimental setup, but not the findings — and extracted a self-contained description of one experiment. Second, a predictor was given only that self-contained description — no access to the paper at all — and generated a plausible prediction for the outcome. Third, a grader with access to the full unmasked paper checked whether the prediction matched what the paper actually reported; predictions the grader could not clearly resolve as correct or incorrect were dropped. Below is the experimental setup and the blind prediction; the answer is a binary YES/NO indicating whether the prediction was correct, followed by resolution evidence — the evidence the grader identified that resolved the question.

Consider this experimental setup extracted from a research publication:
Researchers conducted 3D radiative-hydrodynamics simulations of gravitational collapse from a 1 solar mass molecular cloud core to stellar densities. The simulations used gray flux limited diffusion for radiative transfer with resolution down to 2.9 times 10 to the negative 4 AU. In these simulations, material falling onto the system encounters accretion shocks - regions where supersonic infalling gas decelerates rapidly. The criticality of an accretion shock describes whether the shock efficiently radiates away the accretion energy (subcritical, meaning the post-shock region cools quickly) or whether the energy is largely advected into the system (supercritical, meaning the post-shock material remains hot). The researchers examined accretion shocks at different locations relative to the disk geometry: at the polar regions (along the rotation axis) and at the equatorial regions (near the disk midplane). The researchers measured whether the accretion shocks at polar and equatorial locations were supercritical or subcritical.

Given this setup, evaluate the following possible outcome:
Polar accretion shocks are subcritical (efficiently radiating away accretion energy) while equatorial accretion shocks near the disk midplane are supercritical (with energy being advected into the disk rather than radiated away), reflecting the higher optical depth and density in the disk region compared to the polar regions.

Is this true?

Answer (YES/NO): NO